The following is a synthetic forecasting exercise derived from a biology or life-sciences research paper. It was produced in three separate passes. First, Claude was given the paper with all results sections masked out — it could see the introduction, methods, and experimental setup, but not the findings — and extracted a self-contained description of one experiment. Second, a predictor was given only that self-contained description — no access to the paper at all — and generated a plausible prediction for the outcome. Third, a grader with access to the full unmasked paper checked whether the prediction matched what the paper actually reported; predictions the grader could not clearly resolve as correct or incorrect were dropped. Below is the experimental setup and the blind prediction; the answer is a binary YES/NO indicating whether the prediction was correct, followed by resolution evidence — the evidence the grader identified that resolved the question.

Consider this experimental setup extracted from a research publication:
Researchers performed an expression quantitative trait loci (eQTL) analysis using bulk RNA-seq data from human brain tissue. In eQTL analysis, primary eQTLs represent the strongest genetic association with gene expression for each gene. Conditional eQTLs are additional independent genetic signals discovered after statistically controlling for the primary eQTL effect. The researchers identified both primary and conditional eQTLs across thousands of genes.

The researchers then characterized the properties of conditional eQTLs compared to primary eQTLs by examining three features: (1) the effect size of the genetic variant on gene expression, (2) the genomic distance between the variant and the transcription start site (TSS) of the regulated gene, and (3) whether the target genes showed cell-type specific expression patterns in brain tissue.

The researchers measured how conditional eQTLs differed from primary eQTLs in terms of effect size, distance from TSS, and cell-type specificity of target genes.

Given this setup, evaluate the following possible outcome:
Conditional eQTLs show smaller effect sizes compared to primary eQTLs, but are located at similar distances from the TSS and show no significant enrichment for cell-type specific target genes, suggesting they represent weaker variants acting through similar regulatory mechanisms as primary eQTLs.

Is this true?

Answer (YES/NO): NO